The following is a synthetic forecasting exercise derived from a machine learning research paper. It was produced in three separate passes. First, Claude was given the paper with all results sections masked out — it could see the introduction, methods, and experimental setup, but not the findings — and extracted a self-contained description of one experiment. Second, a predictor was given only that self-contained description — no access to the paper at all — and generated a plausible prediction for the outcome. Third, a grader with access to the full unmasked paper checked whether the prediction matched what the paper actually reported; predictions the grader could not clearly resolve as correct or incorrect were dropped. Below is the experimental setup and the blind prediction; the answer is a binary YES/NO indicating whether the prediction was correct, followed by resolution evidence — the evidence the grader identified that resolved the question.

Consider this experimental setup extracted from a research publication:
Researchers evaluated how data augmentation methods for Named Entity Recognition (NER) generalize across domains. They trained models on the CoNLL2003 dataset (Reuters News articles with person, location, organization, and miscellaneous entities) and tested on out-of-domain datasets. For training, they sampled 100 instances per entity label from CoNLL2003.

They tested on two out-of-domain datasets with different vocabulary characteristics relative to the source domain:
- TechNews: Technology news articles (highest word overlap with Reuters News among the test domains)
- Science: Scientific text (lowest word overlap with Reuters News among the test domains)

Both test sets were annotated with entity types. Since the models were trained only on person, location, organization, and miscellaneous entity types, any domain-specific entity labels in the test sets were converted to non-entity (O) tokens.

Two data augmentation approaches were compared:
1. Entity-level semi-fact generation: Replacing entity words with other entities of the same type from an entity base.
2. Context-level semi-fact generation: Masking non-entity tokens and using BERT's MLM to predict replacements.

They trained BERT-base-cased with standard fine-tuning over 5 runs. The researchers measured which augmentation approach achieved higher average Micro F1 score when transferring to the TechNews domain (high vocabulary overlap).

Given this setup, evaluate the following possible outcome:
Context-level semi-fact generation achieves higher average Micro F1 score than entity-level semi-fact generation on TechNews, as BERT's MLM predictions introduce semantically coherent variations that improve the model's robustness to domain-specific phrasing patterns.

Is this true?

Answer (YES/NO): YES